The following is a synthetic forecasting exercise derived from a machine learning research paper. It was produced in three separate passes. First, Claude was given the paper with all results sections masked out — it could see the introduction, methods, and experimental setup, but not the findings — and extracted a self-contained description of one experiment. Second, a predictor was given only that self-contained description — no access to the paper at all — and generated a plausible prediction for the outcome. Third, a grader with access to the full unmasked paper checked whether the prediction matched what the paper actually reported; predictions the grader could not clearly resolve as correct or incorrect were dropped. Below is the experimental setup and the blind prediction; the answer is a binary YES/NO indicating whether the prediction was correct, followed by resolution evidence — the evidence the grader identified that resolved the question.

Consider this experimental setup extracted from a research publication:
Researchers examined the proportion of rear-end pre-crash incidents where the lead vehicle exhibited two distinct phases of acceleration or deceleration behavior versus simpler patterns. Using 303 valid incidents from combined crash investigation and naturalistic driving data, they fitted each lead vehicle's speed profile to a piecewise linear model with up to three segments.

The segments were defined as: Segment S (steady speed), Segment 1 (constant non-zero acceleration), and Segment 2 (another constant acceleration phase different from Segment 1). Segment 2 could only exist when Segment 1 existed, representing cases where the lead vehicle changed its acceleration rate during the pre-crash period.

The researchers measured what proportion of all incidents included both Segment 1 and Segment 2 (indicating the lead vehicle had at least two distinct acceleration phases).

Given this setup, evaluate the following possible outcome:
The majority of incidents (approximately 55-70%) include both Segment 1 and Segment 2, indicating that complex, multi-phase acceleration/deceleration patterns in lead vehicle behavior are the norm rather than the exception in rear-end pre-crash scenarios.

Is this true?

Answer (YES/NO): NO